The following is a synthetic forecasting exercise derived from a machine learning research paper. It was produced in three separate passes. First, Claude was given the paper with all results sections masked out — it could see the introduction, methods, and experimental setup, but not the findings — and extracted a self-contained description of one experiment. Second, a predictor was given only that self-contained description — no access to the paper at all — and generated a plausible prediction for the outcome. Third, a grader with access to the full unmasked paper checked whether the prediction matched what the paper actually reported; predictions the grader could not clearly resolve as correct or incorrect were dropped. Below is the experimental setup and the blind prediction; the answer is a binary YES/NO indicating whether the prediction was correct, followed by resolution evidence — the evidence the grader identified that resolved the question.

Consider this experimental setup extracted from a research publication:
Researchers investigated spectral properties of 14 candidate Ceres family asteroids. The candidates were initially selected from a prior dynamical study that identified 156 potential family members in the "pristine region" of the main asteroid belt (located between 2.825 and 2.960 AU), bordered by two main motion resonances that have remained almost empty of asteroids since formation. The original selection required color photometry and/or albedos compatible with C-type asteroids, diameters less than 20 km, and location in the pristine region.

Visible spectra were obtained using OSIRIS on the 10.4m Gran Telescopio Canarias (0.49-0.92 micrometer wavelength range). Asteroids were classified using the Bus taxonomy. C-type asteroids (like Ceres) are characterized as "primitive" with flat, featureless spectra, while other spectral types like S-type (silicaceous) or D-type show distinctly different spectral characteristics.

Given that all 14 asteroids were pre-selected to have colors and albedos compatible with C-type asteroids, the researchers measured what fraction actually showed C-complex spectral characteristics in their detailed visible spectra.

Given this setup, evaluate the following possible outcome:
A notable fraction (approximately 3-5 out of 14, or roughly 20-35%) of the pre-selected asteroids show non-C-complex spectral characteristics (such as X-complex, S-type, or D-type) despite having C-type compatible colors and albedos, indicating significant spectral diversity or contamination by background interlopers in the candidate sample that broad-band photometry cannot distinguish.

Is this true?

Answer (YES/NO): NO